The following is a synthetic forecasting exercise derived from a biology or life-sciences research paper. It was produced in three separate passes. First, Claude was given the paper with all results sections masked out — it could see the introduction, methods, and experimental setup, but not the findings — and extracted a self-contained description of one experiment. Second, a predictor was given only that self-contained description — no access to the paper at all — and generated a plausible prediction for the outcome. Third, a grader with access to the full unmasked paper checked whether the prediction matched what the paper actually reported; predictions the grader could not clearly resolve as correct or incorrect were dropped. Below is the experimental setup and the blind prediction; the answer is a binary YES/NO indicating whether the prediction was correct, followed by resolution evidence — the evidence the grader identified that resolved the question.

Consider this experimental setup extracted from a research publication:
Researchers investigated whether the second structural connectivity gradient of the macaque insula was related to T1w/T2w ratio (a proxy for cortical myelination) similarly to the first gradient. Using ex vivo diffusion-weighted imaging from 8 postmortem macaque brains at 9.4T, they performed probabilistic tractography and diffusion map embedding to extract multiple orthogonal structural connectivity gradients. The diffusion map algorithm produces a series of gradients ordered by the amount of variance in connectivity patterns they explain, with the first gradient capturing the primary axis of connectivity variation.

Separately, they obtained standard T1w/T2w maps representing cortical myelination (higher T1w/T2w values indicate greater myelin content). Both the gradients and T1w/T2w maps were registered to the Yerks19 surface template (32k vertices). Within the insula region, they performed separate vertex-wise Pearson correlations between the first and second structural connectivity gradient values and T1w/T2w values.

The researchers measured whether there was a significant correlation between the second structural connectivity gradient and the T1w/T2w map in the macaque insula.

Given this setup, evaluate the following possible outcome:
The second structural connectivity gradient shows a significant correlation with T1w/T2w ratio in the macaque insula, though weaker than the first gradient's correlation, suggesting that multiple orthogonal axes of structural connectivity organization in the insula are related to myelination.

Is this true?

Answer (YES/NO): YES